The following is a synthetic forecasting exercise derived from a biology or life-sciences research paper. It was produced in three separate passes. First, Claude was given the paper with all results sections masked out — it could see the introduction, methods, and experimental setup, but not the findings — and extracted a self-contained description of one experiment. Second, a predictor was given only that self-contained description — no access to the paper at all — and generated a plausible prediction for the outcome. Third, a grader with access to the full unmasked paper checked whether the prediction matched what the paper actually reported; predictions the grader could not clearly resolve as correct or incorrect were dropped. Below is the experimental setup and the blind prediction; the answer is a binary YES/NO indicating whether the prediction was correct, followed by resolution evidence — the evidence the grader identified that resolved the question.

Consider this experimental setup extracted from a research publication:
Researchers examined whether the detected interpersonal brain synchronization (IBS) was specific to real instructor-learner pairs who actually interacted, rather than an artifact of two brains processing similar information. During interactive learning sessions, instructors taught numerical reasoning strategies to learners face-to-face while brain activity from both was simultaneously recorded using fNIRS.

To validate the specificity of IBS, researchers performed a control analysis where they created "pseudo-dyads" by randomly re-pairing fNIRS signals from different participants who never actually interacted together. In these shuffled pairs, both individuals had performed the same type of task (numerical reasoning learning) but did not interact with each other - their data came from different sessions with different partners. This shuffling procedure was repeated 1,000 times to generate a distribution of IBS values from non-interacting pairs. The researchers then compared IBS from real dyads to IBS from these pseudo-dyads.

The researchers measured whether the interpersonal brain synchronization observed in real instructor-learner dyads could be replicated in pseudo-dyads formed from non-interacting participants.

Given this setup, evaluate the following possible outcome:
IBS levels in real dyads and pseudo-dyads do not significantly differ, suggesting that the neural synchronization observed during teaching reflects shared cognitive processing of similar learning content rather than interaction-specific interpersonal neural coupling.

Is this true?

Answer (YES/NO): NO